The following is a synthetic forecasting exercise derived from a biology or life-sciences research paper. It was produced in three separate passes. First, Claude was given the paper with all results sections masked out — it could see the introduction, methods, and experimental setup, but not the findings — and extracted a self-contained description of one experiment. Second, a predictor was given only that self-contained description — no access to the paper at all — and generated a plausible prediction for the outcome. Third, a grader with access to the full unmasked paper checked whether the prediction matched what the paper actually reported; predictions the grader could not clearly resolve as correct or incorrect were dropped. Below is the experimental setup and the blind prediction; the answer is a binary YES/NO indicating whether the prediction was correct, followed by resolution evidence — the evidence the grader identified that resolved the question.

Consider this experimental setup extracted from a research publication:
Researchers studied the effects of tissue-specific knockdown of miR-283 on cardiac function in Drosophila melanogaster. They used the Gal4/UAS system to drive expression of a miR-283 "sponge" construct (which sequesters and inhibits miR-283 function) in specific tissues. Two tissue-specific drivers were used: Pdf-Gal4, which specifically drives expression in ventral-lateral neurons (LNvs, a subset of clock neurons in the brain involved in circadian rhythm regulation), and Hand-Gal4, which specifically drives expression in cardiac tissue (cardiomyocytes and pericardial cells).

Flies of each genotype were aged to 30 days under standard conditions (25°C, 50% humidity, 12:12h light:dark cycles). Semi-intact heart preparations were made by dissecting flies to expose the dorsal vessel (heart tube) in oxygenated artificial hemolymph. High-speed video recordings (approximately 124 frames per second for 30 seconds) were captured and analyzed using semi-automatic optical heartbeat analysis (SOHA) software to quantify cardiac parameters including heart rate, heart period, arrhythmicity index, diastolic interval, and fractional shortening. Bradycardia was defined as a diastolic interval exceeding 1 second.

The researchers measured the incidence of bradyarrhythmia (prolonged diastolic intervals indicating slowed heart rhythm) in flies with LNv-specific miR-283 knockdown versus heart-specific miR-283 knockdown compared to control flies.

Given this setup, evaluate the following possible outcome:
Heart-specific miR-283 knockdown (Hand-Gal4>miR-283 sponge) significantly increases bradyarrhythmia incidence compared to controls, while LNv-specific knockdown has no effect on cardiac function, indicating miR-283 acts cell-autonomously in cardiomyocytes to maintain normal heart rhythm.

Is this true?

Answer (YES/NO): NO